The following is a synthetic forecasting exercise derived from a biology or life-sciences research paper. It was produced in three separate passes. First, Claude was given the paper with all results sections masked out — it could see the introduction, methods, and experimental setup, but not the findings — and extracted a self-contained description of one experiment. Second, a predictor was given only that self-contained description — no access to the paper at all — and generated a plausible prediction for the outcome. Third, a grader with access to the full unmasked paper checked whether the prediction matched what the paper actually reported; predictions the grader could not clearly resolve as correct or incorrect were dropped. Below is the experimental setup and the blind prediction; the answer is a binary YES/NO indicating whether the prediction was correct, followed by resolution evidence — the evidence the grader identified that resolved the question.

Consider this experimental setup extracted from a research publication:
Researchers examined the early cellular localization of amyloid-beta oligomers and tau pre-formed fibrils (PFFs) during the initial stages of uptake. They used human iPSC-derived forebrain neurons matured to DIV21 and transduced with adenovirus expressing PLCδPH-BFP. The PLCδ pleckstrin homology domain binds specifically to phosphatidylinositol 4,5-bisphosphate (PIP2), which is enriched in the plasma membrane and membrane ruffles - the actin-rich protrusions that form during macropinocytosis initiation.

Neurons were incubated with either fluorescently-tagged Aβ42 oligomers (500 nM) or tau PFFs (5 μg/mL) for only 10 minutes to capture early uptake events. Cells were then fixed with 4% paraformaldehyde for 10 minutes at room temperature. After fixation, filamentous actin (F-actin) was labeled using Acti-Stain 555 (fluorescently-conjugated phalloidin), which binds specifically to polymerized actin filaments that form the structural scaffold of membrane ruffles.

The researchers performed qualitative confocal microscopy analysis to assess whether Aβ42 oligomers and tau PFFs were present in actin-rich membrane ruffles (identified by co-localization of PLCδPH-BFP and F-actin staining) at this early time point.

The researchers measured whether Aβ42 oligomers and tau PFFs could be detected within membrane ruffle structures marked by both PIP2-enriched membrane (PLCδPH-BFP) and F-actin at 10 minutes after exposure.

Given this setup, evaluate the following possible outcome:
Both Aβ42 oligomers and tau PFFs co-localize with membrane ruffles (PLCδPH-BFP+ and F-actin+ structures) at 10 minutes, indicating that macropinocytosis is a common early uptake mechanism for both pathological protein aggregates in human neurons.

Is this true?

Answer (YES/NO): YES